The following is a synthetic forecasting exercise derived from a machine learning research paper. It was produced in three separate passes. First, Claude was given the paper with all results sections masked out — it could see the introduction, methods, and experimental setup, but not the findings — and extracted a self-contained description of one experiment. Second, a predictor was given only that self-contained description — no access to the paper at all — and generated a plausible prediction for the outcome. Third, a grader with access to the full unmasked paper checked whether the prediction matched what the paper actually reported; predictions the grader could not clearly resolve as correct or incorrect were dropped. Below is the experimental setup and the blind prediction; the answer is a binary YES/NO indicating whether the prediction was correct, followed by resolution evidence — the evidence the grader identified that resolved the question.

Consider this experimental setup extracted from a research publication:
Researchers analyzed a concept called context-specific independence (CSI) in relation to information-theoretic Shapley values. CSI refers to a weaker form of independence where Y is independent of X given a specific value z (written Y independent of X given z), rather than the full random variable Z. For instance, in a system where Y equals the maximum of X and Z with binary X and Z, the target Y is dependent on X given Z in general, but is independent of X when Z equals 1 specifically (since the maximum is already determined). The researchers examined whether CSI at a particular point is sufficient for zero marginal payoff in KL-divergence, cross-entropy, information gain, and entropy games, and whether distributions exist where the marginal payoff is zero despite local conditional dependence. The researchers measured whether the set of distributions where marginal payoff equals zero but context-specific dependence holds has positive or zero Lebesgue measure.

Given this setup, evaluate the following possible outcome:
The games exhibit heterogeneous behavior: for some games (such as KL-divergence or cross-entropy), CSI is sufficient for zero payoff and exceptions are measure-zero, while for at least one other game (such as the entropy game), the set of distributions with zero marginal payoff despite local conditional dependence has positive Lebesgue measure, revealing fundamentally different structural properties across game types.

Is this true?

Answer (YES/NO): NO